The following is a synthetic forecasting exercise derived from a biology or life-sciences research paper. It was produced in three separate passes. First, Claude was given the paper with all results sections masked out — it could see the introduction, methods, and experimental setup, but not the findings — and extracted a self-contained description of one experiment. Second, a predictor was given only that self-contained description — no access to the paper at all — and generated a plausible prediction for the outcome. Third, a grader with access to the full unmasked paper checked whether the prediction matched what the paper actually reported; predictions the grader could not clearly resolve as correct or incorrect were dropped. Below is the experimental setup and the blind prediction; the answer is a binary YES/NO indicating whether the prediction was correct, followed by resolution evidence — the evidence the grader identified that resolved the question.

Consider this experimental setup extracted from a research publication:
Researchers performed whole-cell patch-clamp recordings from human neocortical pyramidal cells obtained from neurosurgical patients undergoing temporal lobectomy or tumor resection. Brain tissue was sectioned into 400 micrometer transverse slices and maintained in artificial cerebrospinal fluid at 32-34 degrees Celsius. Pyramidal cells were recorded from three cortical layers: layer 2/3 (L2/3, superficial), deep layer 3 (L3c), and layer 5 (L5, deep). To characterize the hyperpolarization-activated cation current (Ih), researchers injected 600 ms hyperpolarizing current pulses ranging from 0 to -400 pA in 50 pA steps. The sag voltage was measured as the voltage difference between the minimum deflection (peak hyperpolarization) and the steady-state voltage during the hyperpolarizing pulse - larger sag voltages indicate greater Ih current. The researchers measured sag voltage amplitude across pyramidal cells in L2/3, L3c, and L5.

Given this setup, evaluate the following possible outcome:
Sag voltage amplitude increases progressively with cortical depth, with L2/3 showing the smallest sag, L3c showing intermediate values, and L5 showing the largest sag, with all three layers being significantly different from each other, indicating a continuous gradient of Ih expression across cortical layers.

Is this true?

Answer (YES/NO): NO